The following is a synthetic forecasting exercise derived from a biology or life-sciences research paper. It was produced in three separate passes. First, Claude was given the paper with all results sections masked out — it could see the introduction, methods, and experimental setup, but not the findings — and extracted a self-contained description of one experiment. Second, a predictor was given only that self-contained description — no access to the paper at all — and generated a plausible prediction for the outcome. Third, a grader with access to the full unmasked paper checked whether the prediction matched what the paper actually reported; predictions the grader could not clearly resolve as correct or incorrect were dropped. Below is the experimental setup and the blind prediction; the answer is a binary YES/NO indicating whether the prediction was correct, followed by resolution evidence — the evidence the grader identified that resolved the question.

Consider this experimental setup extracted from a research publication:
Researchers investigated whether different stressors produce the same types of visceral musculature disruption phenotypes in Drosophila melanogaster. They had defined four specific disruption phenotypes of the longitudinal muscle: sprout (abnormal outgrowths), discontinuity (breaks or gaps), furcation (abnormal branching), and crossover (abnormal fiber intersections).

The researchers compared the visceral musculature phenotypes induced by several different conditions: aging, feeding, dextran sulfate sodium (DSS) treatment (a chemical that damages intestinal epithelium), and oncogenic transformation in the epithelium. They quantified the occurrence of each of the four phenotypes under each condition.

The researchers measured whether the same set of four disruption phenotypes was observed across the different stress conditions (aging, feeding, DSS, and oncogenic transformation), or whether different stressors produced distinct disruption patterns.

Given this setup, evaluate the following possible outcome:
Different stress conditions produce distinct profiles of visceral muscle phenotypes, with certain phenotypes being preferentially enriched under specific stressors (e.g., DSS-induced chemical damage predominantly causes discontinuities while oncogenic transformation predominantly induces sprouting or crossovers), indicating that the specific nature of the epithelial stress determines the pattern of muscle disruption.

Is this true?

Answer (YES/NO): NO